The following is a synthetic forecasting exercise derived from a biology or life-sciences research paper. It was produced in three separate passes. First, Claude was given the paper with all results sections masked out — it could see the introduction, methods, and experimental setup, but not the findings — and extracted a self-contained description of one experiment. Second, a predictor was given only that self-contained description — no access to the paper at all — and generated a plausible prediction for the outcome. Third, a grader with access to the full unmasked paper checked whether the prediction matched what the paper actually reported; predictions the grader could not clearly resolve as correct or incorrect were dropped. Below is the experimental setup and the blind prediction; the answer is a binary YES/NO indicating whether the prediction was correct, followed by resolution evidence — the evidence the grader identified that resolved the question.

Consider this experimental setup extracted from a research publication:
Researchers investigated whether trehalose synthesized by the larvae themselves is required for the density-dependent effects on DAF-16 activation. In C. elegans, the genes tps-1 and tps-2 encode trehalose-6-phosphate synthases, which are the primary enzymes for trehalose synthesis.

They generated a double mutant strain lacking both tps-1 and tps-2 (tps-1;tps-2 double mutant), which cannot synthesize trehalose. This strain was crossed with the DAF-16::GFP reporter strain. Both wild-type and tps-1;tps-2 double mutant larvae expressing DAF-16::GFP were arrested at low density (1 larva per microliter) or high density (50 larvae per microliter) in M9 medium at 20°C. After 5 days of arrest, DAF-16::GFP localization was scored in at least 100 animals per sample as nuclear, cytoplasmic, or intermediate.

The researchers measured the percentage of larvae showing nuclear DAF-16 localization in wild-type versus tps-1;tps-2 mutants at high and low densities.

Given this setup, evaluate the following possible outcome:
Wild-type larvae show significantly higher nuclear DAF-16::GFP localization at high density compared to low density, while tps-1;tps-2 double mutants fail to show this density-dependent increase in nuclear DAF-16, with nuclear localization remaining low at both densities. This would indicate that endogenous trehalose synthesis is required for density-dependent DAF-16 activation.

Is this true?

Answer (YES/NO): YES